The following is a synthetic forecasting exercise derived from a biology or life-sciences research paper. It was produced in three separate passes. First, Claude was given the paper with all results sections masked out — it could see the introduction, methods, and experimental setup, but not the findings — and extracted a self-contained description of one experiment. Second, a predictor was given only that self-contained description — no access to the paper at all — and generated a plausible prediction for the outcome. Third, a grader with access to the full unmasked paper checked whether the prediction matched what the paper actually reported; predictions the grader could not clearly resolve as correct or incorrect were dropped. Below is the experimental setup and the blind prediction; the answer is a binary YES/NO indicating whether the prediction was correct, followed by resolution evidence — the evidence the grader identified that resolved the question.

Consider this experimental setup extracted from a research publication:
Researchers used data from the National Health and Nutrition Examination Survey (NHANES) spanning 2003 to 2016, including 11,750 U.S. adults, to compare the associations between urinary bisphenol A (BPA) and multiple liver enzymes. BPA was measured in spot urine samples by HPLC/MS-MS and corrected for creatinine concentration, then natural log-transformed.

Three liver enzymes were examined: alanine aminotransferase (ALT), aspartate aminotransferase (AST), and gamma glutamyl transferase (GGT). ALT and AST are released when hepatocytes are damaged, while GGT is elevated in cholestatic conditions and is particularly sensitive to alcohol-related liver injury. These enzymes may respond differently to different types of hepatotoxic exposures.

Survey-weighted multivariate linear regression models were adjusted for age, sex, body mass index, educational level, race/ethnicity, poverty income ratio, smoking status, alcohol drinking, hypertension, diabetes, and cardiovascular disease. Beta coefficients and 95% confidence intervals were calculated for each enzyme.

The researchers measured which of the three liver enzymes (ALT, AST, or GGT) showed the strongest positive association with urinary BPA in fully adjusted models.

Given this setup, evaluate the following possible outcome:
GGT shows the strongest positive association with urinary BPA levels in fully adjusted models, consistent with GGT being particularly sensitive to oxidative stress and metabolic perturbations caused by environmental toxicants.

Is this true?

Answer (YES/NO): NO